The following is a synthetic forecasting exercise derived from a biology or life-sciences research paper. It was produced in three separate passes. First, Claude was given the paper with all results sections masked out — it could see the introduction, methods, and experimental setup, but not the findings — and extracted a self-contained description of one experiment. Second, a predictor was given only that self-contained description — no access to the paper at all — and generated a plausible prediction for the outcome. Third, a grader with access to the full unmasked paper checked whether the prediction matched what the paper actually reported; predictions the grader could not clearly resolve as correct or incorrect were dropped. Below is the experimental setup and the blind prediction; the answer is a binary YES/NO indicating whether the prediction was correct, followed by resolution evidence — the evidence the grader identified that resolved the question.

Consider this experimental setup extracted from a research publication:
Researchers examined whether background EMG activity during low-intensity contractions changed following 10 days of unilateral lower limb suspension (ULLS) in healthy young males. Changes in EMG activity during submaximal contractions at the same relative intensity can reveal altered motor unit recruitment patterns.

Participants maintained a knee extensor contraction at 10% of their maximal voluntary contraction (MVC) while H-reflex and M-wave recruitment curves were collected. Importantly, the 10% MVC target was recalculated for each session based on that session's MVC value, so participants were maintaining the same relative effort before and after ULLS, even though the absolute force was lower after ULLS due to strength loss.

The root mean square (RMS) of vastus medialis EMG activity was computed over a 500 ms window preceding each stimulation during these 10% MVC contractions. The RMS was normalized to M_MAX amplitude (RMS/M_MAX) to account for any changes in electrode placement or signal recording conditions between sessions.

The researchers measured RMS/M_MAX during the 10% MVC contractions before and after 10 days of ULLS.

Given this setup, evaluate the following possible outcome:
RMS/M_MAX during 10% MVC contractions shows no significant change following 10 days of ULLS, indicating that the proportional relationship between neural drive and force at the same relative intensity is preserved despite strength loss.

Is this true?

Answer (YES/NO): NO